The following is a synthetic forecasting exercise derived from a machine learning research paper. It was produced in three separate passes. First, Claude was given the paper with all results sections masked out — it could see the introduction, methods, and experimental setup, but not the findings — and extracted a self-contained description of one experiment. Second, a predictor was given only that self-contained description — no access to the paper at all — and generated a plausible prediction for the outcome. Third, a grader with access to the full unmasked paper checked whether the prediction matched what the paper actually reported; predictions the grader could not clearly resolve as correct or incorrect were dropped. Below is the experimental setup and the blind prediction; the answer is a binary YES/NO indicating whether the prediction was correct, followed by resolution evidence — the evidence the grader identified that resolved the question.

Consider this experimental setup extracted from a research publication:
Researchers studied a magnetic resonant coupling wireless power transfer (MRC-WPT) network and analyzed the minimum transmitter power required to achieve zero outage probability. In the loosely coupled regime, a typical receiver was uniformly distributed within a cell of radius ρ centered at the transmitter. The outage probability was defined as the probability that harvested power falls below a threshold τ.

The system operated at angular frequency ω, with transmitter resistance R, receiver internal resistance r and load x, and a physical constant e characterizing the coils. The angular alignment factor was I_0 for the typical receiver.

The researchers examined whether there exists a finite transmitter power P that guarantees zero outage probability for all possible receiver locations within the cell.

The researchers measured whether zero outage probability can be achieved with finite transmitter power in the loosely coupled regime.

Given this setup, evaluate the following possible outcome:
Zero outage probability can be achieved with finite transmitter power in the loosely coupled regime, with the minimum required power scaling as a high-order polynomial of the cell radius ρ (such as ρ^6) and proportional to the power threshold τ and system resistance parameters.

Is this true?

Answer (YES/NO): YES